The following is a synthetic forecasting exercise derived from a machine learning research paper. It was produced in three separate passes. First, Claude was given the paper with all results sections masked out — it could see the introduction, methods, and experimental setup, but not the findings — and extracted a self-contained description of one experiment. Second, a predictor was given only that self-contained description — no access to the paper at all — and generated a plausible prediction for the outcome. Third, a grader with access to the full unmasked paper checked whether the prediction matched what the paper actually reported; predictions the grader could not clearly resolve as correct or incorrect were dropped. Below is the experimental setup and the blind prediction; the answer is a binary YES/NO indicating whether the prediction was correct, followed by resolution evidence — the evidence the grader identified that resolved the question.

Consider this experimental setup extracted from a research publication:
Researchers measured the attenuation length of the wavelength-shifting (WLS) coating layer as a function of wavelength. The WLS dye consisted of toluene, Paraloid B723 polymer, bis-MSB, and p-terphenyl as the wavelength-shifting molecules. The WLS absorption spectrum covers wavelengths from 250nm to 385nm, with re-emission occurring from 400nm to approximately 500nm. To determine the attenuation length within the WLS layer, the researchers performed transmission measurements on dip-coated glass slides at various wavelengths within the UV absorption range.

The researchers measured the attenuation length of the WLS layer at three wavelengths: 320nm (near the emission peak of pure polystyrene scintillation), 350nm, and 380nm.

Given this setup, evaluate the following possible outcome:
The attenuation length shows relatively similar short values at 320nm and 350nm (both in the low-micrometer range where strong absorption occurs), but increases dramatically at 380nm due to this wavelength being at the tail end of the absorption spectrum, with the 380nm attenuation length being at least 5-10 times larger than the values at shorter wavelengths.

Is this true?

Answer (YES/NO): NO